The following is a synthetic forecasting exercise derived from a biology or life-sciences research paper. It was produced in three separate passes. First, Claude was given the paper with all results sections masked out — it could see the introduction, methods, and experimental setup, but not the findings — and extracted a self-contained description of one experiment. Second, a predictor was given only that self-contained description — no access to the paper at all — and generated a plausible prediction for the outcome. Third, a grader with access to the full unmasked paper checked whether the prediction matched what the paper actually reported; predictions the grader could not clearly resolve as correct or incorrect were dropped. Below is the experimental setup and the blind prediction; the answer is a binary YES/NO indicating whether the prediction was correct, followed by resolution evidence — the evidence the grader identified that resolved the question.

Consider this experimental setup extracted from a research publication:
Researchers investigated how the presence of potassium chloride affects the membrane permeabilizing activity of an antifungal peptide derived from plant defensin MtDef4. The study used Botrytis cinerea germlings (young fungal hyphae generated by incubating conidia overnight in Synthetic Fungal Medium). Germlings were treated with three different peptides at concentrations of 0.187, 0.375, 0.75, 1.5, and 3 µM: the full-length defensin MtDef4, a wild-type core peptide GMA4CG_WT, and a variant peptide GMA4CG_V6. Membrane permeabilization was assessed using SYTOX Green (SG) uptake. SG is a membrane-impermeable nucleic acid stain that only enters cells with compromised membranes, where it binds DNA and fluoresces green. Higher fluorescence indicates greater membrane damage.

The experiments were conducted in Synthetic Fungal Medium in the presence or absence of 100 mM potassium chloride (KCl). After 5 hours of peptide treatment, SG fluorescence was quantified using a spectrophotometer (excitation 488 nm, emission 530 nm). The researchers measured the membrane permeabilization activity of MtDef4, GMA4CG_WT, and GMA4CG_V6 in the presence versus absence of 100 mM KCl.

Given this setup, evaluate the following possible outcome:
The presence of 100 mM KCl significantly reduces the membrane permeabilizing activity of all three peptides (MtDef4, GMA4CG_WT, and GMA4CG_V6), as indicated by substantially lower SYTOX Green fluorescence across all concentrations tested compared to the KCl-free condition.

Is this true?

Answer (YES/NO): NO